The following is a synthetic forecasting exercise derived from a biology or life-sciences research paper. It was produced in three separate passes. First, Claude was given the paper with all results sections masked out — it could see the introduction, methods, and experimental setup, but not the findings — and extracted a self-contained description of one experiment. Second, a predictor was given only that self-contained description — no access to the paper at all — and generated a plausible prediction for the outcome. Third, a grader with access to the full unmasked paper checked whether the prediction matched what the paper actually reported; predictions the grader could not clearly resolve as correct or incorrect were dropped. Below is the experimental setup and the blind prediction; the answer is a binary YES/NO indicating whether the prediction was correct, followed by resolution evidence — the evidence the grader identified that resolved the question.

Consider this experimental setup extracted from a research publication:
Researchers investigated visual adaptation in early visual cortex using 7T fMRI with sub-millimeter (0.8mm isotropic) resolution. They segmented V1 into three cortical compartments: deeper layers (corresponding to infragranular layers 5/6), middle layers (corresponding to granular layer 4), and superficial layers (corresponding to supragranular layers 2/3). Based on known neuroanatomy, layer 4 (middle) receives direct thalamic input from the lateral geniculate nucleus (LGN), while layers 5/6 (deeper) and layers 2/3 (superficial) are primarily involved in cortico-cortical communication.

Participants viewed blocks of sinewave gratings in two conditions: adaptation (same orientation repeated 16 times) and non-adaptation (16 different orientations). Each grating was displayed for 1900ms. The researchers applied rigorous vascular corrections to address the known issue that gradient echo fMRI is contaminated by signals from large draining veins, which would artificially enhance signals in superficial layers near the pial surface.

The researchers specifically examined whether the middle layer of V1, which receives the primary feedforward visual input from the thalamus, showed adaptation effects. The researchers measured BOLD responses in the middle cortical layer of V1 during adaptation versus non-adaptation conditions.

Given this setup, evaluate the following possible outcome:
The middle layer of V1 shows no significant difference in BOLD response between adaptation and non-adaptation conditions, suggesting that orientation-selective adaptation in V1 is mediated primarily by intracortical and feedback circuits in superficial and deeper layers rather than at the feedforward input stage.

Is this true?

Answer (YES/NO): NO